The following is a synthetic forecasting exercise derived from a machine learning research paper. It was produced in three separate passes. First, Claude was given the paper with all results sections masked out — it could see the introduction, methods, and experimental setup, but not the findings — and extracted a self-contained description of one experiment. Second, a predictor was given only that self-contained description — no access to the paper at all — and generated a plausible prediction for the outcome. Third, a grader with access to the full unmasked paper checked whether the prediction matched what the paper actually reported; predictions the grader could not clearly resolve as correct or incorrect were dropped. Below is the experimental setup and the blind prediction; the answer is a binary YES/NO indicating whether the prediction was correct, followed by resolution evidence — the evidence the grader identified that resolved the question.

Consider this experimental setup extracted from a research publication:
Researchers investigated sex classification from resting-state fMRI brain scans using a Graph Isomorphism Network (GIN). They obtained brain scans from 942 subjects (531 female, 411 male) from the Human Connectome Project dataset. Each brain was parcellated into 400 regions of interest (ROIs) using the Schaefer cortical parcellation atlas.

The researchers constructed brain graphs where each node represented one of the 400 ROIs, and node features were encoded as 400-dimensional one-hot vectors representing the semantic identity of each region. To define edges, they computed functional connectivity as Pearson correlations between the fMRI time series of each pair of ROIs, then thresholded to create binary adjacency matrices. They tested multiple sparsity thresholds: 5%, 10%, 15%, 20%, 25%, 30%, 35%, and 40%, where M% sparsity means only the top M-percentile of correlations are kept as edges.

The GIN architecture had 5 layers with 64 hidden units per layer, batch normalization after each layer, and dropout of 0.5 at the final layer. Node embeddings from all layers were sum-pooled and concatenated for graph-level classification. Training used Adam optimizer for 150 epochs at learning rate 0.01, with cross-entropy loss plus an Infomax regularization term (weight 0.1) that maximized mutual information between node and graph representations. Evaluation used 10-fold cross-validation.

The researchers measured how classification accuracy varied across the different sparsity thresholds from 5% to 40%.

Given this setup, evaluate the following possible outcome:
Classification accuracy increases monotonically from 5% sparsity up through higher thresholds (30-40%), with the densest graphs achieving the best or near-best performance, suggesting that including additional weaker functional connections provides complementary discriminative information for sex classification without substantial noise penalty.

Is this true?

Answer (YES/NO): NO